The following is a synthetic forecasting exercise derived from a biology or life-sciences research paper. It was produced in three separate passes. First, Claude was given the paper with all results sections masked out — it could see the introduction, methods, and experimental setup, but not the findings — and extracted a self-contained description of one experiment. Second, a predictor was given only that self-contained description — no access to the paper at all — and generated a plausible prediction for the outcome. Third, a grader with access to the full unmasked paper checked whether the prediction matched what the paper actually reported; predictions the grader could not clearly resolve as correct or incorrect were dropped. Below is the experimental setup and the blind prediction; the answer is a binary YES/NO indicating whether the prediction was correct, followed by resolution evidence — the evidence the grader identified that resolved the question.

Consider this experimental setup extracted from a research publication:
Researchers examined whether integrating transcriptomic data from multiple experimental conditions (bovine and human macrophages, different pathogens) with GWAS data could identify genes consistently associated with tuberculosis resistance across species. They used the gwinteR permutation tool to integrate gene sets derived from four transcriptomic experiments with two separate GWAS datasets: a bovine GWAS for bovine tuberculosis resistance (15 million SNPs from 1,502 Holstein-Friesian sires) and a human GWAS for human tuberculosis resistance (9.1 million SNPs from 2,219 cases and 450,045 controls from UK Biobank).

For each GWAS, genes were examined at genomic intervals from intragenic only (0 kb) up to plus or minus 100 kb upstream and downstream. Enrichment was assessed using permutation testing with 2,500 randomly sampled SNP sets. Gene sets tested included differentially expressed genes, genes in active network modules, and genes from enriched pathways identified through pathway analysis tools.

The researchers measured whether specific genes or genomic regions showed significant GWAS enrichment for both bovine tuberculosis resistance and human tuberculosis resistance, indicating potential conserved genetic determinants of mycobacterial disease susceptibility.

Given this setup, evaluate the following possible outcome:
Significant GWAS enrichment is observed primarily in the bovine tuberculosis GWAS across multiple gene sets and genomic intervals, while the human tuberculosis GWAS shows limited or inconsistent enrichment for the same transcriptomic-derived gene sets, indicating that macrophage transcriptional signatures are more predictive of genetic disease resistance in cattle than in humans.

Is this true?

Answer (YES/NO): NO